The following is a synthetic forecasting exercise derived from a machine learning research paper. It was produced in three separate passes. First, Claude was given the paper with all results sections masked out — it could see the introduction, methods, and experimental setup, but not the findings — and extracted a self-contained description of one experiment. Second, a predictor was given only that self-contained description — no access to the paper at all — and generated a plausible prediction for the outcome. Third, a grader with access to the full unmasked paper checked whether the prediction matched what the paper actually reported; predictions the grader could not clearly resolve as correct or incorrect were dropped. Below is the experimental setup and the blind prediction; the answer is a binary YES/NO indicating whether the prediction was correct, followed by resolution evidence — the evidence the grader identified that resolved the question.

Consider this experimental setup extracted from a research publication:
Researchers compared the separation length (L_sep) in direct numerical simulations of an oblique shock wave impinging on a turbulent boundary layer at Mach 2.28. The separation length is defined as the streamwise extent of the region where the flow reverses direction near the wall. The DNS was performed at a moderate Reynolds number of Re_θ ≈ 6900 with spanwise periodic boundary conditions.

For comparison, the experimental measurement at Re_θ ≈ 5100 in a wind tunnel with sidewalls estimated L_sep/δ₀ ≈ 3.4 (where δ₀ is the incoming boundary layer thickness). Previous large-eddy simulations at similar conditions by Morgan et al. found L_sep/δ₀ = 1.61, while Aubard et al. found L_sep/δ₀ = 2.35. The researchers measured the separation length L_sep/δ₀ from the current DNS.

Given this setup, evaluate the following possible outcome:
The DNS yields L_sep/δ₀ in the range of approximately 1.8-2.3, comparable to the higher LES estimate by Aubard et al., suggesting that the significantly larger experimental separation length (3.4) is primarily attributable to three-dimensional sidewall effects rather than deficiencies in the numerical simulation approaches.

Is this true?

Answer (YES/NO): YES